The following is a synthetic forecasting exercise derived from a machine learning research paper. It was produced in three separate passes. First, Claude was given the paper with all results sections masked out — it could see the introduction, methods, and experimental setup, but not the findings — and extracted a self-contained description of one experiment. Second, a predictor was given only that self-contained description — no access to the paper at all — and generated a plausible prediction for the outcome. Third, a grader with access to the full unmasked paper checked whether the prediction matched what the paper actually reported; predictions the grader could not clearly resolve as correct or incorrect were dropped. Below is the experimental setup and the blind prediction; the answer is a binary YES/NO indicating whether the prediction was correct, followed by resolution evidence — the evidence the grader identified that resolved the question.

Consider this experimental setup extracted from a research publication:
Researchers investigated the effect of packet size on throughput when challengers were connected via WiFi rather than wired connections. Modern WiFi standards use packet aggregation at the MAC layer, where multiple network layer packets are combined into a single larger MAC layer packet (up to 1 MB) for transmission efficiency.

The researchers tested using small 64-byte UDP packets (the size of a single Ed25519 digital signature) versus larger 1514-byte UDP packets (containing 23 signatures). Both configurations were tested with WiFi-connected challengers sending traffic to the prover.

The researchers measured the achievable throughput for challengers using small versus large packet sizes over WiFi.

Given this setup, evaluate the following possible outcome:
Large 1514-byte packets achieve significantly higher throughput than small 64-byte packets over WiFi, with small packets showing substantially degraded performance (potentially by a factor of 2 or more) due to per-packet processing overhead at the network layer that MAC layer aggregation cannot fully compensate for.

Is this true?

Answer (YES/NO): NO